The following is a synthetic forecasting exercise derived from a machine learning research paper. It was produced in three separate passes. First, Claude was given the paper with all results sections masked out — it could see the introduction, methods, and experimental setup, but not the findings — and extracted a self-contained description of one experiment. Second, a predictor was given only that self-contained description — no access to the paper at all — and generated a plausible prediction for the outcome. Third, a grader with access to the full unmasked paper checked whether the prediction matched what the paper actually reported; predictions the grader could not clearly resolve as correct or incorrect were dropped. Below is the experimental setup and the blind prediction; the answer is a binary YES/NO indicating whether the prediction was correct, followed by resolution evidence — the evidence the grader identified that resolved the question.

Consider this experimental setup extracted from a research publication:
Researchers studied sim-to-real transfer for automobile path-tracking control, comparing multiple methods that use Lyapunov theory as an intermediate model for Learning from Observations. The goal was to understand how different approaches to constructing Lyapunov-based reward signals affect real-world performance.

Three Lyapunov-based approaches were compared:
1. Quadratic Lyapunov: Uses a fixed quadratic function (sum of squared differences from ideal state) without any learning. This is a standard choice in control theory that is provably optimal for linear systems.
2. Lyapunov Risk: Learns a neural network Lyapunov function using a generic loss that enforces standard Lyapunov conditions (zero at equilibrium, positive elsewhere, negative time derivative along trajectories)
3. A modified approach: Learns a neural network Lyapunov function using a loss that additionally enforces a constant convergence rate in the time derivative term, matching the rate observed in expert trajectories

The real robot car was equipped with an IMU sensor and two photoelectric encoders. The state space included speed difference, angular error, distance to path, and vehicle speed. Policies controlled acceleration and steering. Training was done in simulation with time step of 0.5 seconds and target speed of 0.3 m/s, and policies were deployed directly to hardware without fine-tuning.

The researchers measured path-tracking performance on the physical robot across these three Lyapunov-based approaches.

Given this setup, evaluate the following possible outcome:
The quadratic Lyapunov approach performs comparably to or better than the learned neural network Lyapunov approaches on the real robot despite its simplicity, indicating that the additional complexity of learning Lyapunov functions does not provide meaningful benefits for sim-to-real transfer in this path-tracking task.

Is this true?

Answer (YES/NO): NO